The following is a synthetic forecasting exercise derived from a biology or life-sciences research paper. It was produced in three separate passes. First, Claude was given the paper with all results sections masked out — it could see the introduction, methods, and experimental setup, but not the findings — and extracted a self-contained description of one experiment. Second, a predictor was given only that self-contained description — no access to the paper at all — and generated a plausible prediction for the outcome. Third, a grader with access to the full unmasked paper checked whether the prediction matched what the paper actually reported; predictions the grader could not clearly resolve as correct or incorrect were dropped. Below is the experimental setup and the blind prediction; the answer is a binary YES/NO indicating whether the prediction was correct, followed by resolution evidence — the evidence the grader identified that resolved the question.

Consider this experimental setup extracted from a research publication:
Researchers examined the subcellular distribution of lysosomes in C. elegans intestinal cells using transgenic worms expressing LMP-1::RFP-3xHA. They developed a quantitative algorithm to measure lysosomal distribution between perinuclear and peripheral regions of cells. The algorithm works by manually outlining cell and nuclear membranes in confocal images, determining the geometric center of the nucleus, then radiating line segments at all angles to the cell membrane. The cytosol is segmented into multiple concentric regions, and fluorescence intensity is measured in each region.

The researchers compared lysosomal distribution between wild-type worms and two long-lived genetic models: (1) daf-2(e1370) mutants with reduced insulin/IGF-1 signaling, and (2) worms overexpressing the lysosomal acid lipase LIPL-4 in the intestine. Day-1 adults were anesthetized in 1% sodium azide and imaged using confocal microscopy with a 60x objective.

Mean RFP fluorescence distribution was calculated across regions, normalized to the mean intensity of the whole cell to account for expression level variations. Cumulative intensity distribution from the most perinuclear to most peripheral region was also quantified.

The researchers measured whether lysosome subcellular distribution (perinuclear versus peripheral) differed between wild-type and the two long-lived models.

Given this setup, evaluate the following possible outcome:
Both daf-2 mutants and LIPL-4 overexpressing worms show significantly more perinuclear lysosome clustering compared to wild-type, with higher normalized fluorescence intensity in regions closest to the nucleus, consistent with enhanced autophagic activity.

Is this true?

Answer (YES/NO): NO